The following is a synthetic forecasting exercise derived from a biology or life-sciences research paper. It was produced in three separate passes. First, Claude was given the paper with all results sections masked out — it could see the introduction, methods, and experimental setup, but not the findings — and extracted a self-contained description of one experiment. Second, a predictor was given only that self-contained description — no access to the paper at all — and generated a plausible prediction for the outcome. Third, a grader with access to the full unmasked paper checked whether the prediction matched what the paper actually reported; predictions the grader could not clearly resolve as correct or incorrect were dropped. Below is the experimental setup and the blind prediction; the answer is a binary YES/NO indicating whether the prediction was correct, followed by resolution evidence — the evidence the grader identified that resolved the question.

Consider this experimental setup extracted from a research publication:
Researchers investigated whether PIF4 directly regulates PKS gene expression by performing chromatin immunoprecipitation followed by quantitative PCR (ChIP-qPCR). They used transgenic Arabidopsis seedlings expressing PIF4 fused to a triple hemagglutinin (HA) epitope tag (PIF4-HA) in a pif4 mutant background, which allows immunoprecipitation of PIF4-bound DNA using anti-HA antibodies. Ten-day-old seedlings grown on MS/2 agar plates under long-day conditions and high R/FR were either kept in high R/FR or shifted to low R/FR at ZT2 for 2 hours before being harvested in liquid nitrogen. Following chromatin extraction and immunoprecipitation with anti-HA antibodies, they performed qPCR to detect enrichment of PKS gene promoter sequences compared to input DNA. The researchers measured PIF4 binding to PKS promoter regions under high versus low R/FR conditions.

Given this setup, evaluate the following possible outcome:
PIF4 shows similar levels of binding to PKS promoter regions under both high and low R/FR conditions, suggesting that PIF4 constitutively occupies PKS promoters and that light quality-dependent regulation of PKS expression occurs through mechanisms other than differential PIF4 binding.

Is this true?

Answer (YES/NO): NO